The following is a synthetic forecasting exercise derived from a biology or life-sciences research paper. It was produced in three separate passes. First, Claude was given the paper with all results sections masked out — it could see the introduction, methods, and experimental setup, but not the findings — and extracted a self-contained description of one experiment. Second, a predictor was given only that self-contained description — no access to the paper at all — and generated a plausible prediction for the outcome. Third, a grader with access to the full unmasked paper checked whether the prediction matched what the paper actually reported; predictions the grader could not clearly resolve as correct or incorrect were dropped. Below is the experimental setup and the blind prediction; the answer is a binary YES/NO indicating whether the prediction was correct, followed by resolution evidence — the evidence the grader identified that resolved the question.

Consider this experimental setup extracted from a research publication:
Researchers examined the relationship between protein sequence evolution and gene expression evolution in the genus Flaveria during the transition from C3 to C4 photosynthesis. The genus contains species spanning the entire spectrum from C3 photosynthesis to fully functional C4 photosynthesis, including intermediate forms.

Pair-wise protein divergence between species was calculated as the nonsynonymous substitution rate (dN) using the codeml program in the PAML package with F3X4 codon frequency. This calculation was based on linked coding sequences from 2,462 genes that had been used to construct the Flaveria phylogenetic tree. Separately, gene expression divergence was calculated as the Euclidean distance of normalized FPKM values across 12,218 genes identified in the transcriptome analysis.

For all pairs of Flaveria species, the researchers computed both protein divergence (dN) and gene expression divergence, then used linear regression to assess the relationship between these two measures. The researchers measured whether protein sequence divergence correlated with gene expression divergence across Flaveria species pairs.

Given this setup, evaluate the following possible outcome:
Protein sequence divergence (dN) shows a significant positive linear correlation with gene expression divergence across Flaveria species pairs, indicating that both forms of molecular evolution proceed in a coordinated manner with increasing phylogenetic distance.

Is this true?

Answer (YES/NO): YES